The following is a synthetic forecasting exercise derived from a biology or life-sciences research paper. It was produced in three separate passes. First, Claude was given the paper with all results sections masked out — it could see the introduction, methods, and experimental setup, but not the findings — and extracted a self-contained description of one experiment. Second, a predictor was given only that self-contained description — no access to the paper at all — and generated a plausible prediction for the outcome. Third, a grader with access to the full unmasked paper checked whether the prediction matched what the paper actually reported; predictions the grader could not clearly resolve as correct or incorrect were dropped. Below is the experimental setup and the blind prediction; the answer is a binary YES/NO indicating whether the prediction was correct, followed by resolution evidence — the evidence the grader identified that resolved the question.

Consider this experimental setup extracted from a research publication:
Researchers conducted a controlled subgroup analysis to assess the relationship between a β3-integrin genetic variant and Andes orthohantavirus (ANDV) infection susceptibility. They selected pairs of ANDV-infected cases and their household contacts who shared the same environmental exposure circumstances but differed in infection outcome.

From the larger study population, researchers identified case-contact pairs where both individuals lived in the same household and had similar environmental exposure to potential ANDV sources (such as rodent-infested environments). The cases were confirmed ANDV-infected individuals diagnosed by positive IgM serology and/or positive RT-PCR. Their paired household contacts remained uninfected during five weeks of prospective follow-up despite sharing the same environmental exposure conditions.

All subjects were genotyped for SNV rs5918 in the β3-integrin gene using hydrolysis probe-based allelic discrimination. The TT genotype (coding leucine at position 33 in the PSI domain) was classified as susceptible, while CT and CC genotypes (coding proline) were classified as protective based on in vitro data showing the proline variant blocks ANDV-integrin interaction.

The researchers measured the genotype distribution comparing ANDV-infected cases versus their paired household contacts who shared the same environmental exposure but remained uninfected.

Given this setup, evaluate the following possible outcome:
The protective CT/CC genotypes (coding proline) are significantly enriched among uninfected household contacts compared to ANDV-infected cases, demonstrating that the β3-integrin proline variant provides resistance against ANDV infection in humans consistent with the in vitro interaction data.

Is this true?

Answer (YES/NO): YES